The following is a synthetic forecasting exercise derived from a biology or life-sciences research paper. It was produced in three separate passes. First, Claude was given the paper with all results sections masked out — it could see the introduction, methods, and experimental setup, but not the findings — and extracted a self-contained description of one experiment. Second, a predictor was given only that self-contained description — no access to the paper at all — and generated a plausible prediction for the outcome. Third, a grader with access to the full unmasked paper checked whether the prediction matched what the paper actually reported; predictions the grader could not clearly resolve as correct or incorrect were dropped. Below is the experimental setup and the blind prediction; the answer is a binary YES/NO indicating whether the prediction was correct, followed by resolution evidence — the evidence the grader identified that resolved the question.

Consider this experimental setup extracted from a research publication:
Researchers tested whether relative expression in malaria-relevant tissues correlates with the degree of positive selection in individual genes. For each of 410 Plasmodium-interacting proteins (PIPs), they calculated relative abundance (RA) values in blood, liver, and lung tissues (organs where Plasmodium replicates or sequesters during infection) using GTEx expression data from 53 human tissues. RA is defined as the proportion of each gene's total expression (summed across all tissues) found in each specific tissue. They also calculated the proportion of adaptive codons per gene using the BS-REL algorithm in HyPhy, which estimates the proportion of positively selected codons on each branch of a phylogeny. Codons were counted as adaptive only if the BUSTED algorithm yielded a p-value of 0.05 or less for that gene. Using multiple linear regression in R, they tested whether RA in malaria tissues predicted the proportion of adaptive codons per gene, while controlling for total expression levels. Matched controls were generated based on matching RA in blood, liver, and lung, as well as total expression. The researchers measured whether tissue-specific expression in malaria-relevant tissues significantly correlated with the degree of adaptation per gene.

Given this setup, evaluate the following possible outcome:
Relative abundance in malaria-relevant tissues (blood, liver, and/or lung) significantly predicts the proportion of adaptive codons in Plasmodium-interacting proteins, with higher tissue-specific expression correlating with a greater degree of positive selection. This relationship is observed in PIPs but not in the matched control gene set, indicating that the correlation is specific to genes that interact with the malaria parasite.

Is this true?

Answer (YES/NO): YES